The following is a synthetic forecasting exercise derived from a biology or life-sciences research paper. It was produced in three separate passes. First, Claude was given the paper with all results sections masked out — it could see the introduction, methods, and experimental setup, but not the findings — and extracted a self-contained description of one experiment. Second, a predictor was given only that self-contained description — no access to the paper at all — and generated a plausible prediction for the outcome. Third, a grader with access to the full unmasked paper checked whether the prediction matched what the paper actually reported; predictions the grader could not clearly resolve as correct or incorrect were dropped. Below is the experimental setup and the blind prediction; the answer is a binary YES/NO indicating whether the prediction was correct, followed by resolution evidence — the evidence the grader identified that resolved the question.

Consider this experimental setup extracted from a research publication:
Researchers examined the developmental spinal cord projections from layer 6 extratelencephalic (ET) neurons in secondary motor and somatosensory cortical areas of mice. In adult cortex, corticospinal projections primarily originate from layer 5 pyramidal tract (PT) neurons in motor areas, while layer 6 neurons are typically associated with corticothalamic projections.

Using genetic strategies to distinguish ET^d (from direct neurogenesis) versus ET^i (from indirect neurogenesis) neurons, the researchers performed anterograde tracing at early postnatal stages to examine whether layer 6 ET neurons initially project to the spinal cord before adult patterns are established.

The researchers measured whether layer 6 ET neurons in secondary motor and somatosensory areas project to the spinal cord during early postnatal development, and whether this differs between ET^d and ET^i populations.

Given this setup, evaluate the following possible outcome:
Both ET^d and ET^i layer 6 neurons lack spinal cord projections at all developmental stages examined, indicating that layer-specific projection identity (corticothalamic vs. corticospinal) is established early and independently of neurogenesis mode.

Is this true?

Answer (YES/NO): NO